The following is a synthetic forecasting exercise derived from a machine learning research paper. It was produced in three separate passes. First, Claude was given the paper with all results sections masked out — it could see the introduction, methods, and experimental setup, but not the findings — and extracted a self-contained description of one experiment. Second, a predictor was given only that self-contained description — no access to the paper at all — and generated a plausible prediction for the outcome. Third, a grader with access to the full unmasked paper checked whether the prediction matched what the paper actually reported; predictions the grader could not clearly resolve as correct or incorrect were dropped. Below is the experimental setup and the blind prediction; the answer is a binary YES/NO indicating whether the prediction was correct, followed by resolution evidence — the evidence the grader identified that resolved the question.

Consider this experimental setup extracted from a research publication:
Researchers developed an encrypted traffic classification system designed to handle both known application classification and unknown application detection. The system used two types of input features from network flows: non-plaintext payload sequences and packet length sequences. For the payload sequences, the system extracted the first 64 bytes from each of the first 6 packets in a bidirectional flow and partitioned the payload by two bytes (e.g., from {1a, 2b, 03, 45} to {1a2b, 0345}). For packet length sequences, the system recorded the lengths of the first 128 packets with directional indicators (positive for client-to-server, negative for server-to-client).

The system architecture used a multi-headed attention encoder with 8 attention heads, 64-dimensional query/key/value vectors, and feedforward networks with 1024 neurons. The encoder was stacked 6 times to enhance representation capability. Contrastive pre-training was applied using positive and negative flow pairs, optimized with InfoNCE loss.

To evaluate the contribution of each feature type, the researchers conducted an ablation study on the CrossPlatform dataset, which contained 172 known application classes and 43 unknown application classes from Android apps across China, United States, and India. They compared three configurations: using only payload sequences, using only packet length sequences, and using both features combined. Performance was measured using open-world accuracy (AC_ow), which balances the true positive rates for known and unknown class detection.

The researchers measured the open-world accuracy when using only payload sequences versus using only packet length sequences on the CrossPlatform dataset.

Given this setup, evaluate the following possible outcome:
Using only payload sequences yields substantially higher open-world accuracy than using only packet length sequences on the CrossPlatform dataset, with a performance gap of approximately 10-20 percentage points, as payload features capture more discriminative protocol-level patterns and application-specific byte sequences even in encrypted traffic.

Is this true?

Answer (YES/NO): NO